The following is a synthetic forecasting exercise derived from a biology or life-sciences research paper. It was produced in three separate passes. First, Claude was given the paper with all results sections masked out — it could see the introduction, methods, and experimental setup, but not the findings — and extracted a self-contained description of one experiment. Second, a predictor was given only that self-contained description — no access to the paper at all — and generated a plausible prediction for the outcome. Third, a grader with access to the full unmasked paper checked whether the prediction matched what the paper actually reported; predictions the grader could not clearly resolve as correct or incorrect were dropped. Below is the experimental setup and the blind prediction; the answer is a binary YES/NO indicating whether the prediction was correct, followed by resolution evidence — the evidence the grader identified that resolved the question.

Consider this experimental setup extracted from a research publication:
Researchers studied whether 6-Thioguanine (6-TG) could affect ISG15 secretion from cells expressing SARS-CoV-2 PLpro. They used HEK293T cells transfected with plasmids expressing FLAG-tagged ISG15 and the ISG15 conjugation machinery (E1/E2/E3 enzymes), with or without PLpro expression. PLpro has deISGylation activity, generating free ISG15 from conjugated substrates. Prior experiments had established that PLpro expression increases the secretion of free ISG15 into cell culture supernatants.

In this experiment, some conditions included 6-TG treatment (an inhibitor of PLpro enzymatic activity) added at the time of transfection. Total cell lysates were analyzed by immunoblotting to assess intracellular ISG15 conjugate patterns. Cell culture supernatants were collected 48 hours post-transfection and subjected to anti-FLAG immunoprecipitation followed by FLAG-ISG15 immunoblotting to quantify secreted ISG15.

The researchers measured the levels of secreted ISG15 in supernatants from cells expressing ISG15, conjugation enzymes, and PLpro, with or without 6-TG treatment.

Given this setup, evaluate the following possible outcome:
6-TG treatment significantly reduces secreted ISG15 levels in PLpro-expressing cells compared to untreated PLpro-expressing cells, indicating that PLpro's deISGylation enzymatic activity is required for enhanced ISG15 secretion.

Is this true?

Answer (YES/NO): YES